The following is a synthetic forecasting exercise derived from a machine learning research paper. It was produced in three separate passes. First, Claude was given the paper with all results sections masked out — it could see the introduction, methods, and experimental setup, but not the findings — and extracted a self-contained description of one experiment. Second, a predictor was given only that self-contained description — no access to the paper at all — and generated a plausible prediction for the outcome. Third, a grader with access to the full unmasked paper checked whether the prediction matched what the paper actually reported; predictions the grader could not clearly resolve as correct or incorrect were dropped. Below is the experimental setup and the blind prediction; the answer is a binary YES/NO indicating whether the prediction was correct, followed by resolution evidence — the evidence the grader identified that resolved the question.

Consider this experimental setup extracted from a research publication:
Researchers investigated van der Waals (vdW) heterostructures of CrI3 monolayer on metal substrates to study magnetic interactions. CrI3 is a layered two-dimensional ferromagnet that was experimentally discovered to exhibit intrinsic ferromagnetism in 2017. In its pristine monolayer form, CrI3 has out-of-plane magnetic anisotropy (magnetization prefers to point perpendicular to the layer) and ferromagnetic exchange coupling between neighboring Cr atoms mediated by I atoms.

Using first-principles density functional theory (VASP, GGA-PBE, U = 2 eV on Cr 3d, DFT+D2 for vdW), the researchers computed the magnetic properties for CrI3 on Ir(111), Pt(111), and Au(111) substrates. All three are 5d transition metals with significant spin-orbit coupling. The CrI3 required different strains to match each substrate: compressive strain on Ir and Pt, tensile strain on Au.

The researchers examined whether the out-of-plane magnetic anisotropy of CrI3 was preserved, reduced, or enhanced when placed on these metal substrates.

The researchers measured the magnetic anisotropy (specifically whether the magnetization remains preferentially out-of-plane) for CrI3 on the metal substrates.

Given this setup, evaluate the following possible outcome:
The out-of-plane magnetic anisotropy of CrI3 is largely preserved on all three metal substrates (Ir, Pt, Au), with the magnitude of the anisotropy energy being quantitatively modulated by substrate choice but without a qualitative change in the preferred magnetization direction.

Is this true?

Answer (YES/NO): NO